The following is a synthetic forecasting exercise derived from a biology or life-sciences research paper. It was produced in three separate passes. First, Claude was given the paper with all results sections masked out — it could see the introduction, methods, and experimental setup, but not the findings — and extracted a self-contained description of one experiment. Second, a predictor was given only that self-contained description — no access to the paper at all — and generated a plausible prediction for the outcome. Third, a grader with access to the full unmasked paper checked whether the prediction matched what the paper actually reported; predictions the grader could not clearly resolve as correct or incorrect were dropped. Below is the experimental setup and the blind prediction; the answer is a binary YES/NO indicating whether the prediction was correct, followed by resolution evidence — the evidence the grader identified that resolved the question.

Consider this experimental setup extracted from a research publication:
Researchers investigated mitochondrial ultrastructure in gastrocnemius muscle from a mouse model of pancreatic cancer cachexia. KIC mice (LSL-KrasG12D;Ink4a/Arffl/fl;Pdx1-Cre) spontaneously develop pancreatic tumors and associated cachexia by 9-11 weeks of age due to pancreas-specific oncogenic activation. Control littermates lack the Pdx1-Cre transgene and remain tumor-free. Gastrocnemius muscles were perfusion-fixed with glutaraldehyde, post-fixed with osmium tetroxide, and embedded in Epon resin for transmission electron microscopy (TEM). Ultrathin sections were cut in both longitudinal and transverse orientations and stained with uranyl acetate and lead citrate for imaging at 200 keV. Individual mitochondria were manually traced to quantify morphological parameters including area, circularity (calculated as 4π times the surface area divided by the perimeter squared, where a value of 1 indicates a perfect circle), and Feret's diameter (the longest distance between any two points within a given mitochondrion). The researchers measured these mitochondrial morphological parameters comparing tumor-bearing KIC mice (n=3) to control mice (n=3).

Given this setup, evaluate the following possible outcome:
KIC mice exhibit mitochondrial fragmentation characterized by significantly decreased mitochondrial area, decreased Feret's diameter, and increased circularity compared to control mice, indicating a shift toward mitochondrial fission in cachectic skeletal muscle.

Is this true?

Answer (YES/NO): NO